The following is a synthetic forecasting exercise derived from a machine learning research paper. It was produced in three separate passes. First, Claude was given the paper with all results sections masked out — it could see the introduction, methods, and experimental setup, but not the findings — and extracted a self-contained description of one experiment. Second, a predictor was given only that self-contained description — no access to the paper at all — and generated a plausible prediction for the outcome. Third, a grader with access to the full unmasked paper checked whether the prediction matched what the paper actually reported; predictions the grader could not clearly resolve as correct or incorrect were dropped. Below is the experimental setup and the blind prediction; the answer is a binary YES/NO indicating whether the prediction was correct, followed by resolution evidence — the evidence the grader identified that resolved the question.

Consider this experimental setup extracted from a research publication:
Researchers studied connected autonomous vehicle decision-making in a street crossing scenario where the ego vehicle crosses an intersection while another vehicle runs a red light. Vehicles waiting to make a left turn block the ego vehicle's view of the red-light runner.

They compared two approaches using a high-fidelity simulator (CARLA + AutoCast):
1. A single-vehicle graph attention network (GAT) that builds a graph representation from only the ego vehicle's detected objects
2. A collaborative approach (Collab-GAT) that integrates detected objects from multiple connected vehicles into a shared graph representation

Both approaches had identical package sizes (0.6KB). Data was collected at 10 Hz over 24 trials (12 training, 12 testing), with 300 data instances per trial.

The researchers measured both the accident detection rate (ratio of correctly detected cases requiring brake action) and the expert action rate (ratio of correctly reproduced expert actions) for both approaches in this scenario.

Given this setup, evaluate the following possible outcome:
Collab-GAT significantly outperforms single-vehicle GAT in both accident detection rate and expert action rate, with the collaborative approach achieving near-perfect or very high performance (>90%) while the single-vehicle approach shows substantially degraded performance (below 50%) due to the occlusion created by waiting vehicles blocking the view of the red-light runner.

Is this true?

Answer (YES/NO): NO